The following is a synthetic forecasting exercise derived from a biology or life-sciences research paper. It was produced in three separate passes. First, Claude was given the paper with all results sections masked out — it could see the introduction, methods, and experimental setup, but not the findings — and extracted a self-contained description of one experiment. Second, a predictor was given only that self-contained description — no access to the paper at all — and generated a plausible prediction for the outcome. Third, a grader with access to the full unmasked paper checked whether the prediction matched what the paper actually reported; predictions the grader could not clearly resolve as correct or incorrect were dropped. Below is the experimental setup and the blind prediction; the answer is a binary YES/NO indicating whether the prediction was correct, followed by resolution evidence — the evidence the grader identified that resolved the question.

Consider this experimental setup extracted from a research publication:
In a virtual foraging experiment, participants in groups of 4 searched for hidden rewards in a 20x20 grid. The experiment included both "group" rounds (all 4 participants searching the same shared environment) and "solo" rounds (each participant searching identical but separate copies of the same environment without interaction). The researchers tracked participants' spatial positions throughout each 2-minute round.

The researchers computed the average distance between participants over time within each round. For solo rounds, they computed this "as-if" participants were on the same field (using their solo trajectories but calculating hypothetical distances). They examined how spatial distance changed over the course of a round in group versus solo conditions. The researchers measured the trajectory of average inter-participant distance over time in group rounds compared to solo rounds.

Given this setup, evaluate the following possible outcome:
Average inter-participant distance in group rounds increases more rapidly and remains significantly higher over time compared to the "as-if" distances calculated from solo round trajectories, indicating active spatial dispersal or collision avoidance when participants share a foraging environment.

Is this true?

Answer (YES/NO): NO